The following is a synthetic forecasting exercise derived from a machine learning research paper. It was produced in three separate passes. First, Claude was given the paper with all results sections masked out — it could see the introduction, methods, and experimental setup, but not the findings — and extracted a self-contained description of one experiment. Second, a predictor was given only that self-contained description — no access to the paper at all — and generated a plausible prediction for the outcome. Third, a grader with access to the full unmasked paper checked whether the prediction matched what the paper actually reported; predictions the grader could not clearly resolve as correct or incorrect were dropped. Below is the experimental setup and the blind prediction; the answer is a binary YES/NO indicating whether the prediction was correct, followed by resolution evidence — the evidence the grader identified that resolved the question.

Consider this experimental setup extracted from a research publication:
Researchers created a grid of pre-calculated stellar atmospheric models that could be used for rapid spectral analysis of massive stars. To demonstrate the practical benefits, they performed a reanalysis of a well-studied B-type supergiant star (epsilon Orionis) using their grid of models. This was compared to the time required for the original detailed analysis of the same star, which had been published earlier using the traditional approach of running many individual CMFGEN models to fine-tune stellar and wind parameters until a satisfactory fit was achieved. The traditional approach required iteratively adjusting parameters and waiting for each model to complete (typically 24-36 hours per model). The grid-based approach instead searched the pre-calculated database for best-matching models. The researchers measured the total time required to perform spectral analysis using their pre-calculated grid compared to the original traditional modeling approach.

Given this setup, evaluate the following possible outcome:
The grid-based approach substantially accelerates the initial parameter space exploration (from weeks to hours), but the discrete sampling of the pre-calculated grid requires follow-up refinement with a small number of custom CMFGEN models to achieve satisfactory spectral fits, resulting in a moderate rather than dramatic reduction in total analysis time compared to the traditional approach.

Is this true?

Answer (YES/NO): NO